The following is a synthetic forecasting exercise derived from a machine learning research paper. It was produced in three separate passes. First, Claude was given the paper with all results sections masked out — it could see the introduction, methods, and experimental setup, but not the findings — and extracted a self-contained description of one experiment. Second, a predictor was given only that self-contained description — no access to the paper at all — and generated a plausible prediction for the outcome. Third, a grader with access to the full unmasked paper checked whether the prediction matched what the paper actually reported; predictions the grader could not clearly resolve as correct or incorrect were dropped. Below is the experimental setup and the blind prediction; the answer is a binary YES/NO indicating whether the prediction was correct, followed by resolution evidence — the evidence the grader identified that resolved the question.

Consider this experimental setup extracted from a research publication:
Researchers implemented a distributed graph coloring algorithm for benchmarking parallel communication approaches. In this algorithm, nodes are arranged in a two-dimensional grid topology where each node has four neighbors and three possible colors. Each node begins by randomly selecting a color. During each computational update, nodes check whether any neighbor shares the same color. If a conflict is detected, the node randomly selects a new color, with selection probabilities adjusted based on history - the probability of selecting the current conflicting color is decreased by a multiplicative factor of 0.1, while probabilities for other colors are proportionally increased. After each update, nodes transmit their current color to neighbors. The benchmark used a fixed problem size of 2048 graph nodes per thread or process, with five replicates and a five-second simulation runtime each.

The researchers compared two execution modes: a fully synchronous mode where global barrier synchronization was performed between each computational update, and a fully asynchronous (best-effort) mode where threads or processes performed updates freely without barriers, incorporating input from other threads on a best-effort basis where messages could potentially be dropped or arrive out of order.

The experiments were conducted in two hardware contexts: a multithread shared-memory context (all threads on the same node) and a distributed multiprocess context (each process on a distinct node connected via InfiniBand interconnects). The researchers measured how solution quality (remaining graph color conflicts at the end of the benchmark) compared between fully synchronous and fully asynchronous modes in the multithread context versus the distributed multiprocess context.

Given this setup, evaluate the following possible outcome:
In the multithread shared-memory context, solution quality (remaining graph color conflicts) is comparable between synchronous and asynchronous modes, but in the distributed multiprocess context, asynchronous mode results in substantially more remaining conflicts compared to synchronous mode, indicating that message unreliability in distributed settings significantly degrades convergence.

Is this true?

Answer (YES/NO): NO